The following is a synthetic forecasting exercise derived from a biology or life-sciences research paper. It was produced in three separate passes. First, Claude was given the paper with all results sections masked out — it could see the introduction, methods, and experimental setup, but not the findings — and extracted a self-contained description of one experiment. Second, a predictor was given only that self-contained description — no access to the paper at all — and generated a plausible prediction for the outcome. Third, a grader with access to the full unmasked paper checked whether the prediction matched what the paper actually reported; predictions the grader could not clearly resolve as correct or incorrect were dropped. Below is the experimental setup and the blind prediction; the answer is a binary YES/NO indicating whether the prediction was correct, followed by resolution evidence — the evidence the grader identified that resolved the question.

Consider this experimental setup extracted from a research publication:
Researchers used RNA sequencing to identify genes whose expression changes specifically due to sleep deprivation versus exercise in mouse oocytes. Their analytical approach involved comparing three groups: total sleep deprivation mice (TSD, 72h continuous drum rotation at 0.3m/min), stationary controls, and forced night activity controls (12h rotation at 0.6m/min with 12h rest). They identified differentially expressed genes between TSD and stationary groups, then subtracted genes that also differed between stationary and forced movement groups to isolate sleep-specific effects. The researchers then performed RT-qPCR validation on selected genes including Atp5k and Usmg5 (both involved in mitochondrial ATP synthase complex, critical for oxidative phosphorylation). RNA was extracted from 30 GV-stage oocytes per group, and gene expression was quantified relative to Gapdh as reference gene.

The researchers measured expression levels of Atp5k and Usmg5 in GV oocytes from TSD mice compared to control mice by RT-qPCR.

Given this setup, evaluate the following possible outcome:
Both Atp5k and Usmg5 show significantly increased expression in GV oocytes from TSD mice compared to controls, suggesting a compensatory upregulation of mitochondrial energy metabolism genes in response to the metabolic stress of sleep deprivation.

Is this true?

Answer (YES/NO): NO